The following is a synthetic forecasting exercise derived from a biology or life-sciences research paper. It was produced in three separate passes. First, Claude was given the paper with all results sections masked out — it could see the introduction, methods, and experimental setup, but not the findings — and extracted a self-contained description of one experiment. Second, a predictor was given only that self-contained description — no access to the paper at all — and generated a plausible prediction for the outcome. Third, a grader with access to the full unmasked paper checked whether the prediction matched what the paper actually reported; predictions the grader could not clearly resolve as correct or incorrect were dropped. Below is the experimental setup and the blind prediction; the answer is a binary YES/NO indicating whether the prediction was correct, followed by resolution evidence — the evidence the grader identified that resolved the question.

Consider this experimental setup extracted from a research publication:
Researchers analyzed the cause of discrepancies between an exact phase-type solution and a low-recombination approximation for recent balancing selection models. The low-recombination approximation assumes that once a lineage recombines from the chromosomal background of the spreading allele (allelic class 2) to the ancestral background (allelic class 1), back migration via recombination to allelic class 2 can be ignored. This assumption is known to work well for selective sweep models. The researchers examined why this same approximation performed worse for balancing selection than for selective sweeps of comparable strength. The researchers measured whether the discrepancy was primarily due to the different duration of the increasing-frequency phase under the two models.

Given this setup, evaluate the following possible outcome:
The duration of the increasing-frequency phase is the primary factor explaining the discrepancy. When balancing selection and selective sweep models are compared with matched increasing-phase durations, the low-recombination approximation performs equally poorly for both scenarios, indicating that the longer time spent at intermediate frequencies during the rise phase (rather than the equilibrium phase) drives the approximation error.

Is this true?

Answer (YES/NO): NO